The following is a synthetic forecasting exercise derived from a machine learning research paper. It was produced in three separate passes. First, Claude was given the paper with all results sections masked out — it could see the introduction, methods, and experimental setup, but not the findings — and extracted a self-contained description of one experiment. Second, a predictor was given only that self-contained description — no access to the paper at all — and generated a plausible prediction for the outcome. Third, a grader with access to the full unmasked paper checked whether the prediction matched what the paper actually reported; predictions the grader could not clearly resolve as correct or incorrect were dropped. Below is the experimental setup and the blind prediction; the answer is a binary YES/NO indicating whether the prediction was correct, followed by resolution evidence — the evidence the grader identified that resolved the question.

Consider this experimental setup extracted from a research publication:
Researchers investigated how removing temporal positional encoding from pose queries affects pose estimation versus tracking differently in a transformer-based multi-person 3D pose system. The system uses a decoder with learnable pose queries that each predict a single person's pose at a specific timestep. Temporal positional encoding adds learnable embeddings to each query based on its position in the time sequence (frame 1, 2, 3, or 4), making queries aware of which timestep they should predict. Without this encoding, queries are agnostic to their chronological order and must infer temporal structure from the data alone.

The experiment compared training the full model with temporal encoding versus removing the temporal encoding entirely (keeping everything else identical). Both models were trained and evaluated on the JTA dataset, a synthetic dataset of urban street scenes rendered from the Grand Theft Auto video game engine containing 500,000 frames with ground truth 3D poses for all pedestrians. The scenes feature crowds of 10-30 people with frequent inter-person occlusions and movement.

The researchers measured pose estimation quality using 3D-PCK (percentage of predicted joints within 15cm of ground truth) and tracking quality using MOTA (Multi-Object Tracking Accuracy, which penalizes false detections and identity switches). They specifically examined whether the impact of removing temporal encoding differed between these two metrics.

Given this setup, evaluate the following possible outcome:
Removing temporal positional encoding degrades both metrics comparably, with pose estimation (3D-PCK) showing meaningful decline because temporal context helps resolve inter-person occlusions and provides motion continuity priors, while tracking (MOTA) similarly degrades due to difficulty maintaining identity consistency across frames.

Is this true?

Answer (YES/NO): NO